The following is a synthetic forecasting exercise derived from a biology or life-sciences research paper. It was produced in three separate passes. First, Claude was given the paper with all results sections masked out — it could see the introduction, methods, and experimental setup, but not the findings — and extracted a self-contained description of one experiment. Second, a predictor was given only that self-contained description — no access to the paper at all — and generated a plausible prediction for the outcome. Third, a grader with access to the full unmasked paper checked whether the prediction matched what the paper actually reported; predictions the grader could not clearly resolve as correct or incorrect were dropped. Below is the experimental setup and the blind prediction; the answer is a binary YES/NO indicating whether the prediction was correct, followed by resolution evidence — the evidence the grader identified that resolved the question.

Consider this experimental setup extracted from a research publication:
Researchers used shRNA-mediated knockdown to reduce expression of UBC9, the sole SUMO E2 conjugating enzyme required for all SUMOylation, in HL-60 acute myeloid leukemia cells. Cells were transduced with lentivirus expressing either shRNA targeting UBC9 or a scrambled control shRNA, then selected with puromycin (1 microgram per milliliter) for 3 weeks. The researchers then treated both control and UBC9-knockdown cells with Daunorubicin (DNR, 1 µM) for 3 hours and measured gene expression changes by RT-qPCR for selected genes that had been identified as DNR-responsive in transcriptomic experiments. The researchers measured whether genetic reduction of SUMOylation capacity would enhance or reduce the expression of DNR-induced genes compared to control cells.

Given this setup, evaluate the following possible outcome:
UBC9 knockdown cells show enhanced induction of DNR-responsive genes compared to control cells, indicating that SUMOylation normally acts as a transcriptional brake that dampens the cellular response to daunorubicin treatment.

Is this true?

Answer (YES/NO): NO